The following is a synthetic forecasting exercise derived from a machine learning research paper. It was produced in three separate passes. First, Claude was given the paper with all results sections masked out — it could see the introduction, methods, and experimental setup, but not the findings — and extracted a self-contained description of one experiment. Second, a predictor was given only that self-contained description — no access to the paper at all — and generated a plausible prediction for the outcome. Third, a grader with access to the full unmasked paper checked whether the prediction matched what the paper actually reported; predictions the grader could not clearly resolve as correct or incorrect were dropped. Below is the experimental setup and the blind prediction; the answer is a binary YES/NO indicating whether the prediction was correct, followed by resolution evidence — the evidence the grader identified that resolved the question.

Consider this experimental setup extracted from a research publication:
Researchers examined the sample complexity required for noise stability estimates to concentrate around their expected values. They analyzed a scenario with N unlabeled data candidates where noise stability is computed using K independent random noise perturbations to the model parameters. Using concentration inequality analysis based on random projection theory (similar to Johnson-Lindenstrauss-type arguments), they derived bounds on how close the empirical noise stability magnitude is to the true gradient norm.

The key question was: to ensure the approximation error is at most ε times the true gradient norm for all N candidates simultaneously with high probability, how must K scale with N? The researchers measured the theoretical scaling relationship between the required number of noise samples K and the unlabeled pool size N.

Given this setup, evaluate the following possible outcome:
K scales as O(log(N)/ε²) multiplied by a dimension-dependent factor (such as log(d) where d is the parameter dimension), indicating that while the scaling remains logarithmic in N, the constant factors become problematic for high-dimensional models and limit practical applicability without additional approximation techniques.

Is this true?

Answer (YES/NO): NO